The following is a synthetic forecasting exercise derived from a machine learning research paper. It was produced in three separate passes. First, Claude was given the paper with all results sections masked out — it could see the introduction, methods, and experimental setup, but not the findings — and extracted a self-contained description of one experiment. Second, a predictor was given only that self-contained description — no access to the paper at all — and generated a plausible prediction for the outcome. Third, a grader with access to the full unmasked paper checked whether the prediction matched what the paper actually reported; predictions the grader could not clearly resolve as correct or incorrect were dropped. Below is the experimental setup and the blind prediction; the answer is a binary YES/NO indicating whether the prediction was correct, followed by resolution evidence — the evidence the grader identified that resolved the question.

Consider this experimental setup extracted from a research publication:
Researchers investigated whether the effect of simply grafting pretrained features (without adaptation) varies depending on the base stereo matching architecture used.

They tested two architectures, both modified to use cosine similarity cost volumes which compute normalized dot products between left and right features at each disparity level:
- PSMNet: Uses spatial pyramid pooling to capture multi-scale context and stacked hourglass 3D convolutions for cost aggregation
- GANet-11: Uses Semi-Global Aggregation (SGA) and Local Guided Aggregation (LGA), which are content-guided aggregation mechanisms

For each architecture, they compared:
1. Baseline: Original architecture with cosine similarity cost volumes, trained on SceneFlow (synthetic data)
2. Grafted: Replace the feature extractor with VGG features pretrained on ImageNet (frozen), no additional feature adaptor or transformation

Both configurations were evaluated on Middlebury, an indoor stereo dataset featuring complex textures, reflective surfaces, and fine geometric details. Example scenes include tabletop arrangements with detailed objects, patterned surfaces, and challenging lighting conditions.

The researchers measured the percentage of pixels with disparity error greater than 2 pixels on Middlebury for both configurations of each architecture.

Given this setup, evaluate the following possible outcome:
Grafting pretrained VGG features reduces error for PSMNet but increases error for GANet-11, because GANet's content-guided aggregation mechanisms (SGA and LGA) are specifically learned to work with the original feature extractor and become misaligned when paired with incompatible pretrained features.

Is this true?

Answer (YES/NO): YES